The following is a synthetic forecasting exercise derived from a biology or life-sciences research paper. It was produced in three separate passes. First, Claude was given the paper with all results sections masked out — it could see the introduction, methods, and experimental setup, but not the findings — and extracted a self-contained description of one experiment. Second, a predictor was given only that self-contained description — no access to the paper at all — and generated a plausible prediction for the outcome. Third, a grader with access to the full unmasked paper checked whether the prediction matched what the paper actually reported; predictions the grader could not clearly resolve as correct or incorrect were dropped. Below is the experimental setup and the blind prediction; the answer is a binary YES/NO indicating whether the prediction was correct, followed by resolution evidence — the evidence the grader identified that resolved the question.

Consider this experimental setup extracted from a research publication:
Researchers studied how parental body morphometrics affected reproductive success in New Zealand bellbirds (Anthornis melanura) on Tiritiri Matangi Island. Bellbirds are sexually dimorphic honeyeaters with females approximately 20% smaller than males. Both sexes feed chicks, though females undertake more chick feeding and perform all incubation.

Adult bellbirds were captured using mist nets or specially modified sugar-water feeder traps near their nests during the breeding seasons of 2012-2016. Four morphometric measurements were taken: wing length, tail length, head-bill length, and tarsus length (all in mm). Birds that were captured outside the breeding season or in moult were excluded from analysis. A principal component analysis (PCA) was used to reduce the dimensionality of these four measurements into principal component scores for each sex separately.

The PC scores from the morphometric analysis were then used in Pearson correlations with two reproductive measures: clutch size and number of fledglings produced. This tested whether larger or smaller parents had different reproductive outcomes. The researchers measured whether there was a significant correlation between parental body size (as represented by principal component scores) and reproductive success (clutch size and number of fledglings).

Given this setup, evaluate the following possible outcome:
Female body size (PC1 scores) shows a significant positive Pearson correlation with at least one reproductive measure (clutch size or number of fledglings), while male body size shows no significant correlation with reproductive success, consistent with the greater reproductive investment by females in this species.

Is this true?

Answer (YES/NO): NO